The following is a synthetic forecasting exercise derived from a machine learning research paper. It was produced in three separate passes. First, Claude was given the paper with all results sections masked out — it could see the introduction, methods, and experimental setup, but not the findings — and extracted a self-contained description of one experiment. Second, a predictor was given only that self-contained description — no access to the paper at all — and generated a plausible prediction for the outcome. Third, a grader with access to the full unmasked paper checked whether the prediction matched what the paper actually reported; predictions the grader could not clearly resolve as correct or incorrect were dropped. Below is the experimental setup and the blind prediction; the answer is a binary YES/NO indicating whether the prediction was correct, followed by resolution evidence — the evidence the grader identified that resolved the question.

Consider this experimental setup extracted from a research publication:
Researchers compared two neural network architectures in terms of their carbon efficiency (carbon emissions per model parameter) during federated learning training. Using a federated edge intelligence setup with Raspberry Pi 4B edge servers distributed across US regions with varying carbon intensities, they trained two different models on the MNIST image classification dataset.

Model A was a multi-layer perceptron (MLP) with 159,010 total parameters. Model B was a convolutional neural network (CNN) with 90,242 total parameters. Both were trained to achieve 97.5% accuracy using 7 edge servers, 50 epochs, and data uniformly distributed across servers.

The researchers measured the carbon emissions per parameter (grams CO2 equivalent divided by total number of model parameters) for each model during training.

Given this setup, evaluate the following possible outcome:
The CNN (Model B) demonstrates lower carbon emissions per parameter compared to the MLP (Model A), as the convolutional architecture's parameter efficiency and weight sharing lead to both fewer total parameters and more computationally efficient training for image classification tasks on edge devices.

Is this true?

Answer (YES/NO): NO